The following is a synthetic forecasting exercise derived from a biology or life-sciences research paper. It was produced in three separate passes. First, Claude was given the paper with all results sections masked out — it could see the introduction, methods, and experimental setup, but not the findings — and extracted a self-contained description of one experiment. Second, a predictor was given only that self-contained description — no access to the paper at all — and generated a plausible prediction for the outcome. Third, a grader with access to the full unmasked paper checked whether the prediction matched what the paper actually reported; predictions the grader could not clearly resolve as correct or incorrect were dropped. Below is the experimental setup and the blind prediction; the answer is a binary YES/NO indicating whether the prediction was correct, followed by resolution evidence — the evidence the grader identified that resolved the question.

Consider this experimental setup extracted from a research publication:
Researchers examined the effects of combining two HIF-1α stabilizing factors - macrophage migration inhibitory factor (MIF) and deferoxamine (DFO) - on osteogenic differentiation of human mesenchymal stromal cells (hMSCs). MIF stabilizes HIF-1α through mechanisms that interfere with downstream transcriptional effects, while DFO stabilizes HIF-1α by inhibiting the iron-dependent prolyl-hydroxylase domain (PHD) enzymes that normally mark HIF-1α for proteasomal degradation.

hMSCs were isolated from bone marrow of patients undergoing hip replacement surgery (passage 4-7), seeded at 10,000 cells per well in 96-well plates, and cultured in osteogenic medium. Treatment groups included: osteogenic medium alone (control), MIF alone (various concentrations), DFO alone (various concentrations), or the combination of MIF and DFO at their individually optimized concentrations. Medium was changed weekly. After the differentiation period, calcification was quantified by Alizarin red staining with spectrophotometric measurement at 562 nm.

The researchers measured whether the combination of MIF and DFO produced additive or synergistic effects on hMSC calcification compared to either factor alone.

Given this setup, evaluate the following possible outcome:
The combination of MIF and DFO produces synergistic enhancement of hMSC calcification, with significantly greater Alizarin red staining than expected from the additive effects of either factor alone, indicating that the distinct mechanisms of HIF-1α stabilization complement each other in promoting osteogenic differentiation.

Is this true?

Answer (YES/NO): YES